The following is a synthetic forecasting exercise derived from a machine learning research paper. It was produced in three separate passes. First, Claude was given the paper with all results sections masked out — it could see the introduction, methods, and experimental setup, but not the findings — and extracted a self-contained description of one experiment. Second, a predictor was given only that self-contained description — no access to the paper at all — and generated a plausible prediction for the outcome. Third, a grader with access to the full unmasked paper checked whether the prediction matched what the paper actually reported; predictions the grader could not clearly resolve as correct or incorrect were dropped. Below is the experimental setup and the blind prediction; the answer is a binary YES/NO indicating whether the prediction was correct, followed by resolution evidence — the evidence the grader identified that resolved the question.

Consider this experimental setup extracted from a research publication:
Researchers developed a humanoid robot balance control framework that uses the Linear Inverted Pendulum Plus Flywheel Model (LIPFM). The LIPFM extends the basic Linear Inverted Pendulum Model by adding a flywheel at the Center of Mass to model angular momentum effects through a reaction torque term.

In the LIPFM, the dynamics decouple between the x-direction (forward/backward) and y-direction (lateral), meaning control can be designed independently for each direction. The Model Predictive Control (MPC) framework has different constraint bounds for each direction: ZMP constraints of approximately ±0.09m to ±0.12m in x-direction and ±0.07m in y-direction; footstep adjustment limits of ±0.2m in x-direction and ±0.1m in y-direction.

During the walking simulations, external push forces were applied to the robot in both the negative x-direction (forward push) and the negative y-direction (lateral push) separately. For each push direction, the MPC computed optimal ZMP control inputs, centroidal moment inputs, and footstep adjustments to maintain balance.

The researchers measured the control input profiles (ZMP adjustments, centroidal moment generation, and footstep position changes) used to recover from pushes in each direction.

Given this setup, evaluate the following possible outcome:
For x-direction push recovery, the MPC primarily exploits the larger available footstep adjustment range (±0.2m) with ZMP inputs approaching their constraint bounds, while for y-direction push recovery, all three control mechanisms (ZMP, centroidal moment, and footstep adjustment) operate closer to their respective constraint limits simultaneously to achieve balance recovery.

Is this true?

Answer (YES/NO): NO